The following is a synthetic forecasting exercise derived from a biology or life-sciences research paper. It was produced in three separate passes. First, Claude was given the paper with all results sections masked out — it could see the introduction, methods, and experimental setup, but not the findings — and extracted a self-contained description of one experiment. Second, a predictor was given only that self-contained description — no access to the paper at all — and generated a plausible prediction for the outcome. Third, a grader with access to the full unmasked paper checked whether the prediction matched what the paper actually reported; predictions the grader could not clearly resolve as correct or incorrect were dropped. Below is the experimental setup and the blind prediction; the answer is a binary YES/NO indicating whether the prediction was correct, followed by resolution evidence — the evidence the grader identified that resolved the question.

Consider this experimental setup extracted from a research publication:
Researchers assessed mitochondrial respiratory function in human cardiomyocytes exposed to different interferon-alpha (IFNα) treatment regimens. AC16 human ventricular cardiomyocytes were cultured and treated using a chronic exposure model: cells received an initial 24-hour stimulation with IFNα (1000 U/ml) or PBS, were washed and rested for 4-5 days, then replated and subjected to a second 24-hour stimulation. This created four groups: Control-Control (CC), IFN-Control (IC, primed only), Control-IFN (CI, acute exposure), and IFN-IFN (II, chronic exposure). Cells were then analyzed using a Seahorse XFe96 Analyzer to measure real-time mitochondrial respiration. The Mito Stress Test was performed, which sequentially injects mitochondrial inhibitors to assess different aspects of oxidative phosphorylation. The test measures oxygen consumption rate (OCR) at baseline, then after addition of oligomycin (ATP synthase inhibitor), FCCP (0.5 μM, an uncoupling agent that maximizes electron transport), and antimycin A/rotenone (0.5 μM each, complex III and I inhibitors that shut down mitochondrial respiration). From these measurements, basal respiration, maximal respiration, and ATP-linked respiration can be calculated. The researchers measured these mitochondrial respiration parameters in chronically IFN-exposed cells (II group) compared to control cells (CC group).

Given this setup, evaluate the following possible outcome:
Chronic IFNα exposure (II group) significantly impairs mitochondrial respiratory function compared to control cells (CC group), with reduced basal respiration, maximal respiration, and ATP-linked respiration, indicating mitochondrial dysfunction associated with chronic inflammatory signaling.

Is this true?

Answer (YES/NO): YES